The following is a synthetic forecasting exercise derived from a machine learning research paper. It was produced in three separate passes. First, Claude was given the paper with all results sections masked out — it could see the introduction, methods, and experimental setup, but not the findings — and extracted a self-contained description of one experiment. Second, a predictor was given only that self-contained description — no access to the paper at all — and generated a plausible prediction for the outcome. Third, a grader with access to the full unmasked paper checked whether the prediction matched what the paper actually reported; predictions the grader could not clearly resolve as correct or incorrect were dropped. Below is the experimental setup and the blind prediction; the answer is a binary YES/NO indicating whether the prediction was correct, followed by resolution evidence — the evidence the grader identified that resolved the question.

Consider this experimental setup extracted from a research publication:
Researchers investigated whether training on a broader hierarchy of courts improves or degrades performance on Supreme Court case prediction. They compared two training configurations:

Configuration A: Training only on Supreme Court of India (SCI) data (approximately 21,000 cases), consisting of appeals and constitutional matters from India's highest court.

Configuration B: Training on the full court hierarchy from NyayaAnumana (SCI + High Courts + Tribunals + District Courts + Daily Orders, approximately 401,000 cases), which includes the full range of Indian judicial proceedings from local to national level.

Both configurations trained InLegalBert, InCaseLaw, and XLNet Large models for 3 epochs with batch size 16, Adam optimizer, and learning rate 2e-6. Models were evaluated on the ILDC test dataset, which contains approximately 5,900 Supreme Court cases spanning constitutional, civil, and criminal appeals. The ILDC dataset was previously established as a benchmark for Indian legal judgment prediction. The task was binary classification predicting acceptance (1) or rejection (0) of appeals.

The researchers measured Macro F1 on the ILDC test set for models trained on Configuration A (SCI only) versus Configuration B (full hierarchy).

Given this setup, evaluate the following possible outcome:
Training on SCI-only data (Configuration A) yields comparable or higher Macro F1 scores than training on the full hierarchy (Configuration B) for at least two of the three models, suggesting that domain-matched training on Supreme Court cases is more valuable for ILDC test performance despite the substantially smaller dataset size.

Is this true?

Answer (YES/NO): NO